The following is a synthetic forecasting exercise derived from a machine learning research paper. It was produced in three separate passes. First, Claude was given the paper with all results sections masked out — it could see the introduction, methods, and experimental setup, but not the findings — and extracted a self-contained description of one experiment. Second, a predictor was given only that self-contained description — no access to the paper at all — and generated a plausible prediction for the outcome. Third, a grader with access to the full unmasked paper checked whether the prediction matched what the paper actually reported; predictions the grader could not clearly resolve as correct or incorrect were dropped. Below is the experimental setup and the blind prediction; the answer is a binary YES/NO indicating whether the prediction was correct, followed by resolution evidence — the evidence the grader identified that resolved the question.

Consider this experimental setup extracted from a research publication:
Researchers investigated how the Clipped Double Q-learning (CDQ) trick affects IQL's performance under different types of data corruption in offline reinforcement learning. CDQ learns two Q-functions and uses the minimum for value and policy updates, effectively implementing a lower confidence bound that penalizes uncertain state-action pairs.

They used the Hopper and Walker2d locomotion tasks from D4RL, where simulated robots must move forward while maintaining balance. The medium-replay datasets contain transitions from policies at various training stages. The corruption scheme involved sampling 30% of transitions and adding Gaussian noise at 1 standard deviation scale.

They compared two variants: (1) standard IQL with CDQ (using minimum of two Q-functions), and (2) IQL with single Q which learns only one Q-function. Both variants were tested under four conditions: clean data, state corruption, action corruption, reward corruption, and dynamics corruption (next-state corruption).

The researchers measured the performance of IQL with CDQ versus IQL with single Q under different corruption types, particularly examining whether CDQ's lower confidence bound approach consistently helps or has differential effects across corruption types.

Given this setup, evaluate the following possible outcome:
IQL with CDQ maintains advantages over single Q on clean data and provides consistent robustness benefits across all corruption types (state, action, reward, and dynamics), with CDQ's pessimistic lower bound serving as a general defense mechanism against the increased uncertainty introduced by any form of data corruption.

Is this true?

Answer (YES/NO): NO